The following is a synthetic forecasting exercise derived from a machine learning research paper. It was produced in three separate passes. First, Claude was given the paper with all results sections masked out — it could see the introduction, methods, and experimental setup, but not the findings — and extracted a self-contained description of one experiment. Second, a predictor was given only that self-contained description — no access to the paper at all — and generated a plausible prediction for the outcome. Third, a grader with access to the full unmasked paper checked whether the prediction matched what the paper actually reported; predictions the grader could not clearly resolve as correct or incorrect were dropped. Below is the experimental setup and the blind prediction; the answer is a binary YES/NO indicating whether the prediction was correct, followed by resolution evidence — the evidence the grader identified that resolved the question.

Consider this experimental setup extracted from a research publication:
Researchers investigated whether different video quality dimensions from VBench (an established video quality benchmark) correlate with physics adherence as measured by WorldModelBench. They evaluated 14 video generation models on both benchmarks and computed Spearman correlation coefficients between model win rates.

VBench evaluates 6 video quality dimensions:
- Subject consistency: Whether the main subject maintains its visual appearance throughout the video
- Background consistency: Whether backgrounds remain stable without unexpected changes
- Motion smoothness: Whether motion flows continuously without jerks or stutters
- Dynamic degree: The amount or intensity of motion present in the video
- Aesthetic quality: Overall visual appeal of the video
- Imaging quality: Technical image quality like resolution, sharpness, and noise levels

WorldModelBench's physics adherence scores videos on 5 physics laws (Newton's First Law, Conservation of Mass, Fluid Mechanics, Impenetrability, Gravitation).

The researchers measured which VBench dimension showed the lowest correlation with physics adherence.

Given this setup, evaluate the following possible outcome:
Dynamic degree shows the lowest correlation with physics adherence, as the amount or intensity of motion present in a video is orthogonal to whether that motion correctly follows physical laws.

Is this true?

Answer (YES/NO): YES